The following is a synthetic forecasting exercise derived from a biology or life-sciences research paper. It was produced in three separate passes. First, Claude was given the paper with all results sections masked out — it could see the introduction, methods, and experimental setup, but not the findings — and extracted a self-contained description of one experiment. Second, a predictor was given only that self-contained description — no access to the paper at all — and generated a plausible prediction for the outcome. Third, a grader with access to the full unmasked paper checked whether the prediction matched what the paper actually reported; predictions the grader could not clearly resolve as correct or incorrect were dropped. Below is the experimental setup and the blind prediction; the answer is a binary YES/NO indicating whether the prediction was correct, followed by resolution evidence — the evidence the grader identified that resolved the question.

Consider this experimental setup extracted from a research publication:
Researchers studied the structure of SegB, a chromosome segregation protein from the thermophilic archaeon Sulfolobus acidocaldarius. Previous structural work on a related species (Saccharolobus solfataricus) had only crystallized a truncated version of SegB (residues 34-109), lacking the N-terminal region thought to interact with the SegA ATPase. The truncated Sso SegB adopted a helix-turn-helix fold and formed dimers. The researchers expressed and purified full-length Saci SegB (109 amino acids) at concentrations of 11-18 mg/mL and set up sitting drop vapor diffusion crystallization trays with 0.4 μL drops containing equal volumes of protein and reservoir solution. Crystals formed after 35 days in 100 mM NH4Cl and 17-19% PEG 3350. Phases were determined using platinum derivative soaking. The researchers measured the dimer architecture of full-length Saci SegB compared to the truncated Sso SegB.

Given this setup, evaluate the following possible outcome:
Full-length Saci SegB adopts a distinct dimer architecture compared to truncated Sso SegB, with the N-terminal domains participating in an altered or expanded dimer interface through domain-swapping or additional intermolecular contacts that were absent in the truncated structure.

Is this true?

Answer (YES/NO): NO